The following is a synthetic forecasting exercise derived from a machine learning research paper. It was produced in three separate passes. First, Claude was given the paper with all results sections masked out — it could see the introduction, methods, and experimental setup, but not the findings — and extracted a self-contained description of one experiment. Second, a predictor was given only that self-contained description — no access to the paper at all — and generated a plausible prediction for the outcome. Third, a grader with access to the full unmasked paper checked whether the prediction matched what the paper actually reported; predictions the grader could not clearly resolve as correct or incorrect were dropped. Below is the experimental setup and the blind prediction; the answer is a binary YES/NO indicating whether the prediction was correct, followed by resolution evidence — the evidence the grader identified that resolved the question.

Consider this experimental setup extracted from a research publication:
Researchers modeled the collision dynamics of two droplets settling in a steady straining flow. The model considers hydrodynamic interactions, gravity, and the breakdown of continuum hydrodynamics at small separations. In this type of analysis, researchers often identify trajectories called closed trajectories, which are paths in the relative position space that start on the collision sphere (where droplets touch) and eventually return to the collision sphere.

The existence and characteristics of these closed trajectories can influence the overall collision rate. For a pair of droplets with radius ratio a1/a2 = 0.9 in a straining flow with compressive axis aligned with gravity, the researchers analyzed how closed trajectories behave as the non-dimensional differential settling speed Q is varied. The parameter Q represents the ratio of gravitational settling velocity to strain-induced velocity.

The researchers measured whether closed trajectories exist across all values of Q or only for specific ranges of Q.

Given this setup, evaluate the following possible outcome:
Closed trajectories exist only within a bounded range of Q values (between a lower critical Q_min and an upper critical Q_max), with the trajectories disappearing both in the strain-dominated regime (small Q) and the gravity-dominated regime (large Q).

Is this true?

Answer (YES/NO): YES